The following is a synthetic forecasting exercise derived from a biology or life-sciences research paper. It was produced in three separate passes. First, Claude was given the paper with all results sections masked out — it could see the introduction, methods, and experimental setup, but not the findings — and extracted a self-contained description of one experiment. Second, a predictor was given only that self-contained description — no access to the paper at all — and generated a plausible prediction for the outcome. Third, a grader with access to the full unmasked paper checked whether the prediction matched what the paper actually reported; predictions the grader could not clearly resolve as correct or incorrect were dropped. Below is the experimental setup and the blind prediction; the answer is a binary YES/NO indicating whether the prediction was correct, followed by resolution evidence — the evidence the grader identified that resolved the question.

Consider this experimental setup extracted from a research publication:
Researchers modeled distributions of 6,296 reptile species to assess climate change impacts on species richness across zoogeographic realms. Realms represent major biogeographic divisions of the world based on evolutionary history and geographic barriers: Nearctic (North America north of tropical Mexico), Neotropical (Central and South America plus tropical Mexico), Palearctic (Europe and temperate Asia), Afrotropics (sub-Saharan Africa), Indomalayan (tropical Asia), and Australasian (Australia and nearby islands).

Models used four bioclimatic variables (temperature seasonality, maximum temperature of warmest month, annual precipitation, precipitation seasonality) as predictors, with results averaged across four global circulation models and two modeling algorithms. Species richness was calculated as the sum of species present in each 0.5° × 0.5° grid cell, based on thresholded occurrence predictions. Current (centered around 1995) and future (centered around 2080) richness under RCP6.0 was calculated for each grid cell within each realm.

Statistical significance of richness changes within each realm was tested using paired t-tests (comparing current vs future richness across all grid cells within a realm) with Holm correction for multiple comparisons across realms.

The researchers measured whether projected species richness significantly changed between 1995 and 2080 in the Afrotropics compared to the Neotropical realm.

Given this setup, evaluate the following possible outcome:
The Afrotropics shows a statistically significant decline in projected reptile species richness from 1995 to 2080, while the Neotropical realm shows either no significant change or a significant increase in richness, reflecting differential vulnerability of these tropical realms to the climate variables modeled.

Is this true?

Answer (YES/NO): NO